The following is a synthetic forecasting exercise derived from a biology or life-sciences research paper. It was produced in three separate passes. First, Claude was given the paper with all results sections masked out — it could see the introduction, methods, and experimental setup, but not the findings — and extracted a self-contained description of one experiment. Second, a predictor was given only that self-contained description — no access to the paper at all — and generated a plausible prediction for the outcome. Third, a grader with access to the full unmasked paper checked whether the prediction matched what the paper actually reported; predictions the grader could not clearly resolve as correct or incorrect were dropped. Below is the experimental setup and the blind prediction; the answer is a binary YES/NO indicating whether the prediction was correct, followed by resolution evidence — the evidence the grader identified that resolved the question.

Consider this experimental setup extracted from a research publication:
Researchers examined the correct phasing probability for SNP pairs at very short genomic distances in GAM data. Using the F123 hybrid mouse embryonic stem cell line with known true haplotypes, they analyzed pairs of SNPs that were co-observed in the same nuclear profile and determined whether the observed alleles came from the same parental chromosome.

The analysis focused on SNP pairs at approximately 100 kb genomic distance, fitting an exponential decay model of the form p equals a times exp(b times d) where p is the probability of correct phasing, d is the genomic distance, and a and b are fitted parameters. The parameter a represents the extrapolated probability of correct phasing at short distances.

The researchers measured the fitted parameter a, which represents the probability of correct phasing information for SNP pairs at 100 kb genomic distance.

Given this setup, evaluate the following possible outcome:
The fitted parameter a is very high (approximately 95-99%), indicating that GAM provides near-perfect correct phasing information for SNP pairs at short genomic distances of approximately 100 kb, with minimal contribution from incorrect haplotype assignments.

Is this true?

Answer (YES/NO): YES